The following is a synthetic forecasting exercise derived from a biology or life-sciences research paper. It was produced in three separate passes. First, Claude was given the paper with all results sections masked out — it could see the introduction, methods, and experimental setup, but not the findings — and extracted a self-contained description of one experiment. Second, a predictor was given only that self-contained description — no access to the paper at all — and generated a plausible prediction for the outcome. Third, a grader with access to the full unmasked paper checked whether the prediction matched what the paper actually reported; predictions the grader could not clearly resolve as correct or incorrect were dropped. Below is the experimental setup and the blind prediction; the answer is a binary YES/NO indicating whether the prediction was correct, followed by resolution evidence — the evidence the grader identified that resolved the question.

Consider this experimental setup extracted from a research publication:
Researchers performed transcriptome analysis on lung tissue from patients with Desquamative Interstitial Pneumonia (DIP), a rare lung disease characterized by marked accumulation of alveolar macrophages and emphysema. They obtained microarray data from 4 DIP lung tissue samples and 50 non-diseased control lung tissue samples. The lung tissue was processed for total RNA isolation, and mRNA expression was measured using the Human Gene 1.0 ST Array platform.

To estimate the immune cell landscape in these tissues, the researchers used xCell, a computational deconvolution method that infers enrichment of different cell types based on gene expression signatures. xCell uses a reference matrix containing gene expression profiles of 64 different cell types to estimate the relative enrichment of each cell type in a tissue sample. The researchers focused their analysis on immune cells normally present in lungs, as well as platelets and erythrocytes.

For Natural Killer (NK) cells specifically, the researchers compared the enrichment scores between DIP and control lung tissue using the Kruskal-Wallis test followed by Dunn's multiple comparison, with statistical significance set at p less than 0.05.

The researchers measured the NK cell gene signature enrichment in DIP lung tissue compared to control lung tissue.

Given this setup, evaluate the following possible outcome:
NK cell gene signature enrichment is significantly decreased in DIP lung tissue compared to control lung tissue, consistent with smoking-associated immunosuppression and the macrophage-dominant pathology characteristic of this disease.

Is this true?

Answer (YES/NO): YES